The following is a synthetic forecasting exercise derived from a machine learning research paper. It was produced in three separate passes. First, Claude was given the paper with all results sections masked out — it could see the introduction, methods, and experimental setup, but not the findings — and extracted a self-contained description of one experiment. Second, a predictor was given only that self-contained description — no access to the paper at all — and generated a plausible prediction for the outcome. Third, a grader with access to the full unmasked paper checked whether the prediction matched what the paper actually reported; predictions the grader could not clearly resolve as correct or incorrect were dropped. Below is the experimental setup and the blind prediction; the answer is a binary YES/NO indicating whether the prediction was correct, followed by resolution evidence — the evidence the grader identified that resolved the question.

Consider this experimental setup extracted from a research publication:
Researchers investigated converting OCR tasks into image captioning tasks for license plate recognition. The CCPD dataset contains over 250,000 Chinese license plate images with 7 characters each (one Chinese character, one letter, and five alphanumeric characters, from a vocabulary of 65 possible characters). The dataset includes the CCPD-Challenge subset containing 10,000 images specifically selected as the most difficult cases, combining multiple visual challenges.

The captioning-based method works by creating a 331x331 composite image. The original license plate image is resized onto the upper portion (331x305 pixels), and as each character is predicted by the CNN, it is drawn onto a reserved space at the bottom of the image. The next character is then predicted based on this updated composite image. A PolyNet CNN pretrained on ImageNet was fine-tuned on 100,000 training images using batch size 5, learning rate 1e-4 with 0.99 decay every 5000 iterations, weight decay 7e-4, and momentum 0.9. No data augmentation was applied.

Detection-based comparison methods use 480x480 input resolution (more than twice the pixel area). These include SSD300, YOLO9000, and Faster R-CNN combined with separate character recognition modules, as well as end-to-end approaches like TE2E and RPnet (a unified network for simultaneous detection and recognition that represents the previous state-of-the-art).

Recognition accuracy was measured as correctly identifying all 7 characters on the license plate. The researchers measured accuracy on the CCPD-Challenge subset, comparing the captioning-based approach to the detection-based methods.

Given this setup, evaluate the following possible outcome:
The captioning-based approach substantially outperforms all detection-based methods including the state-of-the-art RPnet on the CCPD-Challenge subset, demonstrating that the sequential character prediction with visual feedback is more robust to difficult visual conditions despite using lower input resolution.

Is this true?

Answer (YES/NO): NO